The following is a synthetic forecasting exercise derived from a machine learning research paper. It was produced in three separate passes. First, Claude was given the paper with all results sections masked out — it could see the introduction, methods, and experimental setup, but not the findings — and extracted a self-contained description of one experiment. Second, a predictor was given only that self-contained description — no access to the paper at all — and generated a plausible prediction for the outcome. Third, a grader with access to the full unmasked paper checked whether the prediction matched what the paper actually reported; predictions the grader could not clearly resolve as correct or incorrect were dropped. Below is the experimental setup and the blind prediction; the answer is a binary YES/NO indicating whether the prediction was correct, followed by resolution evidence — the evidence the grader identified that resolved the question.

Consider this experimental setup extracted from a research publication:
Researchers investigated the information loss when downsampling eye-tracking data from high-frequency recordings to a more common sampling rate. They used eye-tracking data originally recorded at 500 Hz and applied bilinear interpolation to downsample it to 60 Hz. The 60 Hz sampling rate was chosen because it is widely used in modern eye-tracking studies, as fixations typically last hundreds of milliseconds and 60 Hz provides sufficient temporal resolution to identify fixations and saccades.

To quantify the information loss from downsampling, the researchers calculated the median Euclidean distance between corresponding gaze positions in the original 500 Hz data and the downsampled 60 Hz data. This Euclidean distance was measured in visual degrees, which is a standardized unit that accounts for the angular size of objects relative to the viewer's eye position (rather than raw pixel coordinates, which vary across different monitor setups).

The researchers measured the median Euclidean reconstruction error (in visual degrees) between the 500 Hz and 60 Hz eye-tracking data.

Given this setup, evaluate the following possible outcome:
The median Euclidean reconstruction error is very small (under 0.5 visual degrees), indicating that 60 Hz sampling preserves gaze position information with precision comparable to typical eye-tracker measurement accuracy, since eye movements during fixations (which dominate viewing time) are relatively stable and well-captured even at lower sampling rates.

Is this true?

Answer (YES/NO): NO